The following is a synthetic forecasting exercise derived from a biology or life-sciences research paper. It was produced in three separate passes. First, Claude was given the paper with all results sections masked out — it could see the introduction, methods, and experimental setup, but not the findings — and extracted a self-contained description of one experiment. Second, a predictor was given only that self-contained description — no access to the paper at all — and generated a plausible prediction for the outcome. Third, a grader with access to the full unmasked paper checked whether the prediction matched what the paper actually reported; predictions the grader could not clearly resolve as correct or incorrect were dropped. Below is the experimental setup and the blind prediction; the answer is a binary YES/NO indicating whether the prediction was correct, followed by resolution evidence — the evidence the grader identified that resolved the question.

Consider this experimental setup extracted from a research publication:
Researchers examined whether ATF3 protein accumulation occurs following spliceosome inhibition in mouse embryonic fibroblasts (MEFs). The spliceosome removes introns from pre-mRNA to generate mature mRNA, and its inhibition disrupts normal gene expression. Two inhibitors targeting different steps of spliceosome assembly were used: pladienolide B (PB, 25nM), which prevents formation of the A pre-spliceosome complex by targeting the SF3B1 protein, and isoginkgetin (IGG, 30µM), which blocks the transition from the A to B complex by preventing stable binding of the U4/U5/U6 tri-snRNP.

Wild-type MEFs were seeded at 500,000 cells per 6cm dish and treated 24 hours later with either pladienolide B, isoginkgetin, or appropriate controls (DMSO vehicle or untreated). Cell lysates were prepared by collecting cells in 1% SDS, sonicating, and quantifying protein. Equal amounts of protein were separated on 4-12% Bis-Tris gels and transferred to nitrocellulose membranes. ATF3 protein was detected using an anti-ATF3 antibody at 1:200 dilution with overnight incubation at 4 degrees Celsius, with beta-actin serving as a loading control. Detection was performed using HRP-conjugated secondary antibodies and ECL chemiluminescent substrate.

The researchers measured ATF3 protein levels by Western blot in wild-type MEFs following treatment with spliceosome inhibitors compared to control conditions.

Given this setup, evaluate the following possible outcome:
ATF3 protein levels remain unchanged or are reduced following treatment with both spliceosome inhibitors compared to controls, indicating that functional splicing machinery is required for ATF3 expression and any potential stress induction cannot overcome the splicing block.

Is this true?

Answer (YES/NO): NO